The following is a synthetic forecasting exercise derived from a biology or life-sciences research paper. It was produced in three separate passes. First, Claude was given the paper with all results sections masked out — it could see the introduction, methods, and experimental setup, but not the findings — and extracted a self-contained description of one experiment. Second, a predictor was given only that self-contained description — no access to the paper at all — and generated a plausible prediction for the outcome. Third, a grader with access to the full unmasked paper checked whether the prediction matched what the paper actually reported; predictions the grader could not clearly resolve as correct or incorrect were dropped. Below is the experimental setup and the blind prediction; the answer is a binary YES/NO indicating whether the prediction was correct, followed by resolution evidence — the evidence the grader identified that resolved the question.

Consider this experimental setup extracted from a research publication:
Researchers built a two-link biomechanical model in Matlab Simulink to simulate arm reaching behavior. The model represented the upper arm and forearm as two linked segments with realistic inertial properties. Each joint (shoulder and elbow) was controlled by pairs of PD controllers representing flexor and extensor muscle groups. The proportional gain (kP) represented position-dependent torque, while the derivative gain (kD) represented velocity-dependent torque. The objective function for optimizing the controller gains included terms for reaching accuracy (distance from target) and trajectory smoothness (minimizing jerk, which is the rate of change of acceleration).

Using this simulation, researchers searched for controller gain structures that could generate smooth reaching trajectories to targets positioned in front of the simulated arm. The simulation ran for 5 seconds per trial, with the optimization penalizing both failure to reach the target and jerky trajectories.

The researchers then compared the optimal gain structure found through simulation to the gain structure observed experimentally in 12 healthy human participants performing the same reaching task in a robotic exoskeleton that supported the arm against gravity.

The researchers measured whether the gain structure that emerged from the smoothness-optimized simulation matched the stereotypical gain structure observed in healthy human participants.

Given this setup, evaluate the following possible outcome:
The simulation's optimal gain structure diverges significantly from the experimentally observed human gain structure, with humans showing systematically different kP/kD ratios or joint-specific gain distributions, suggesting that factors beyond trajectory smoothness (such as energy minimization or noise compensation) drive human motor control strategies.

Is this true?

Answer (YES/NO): NO